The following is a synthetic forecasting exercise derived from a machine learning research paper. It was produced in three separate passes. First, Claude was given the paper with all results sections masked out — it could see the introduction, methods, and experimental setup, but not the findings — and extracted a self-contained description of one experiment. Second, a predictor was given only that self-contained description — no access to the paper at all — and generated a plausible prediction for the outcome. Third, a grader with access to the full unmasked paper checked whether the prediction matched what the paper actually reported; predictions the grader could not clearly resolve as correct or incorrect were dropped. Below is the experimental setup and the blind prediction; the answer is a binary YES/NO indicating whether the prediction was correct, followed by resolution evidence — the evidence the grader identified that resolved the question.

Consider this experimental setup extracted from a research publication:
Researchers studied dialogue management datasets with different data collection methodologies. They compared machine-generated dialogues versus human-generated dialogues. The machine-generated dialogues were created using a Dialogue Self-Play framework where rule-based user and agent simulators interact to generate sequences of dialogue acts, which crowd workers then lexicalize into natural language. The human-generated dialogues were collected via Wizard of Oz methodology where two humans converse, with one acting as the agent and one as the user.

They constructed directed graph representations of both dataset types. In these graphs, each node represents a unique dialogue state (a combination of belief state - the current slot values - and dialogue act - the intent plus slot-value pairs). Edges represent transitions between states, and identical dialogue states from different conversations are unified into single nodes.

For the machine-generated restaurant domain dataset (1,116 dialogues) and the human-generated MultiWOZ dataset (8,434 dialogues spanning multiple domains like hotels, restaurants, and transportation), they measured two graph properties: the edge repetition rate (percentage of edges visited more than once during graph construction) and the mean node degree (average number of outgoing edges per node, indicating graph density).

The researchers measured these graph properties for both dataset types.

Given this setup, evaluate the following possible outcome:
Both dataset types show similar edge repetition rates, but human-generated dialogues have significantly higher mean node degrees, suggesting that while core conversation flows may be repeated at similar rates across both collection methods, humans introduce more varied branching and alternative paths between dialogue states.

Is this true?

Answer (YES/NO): NO